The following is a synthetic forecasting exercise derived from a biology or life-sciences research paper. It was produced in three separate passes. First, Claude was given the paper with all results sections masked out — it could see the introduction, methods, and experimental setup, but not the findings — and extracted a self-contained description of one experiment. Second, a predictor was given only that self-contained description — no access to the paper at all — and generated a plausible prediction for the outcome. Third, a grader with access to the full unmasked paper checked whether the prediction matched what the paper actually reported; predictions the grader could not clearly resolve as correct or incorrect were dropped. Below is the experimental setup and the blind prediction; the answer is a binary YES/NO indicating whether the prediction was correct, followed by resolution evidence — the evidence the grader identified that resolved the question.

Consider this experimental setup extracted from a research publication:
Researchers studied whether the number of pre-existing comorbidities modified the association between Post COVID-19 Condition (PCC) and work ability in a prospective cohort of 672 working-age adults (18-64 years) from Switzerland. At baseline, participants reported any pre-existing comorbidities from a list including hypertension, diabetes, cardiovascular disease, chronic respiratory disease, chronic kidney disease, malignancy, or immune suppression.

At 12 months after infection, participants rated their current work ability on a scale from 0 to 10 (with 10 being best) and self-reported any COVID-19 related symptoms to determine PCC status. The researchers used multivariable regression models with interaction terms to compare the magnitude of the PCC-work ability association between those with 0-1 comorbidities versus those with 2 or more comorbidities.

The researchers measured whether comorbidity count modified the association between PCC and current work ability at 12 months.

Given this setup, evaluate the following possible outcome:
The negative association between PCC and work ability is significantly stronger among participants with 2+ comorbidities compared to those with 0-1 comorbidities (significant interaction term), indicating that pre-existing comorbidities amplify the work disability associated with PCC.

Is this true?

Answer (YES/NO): NO